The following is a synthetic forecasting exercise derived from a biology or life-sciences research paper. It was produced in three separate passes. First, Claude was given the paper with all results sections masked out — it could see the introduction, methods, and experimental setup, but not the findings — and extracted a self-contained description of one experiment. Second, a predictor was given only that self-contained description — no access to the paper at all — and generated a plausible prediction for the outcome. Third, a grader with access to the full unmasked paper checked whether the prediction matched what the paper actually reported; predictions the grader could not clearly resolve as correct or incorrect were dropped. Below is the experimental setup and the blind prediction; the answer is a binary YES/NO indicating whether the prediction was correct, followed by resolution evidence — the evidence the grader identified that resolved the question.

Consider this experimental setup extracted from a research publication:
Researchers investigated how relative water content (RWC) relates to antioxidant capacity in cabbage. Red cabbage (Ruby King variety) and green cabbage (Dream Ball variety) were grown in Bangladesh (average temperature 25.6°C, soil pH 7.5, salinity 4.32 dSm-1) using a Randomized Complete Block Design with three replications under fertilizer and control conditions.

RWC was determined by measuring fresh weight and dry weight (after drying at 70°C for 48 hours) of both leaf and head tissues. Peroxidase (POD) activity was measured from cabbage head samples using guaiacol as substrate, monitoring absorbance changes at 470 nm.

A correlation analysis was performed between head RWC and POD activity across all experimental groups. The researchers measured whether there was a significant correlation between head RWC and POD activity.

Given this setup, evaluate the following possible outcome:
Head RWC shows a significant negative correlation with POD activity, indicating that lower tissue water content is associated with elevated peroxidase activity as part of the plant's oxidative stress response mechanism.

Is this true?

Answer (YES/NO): NO